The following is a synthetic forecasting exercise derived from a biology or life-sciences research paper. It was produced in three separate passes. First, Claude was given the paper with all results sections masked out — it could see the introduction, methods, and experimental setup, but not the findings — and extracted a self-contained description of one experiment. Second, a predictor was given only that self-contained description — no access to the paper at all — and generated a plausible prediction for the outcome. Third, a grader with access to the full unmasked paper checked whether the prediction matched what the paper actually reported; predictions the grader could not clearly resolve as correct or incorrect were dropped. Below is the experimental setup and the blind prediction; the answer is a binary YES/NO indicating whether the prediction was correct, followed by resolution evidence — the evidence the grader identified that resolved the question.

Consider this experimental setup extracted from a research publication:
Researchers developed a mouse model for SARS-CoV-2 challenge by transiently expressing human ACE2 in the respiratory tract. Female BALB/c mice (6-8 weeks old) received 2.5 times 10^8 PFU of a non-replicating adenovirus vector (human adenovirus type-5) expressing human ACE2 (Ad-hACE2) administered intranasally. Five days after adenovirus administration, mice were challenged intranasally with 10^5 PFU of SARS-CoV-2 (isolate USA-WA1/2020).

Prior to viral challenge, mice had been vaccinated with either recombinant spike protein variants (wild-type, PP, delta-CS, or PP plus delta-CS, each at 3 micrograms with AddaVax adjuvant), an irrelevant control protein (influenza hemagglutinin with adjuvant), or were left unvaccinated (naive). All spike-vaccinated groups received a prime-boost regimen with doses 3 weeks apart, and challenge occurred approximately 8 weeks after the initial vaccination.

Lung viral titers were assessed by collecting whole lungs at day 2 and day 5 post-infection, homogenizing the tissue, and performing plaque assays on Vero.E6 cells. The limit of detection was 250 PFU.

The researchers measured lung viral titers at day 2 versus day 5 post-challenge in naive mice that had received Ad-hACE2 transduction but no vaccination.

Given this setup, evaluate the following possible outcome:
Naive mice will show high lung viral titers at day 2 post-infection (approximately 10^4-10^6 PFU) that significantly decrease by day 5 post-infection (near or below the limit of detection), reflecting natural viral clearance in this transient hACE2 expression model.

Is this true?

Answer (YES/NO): NO